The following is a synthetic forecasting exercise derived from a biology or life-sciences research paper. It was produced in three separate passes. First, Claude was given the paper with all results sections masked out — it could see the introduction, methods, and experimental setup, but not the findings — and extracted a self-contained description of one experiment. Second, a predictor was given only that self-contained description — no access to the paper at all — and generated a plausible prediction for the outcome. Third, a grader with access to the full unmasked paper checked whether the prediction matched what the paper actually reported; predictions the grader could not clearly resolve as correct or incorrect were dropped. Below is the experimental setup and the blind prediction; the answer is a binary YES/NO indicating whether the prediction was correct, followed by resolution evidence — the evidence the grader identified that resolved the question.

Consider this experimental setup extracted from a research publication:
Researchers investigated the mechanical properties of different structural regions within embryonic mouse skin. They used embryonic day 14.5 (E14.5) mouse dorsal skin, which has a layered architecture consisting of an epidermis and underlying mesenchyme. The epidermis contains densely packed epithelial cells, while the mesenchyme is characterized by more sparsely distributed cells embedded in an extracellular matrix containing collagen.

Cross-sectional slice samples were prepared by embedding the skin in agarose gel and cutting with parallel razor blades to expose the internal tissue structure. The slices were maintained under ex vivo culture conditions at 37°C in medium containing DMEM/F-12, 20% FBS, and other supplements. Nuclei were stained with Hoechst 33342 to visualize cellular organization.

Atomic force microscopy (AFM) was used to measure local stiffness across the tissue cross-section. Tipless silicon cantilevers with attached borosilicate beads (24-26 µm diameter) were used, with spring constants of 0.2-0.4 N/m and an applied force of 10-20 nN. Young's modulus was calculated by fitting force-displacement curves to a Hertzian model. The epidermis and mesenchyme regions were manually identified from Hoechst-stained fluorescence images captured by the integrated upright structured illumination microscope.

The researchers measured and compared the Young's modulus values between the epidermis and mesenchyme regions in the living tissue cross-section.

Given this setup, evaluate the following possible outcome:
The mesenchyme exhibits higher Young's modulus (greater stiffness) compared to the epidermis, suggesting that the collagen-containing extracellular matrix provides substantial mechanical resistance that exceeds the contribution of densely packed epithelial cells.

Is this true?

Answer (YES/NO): NO